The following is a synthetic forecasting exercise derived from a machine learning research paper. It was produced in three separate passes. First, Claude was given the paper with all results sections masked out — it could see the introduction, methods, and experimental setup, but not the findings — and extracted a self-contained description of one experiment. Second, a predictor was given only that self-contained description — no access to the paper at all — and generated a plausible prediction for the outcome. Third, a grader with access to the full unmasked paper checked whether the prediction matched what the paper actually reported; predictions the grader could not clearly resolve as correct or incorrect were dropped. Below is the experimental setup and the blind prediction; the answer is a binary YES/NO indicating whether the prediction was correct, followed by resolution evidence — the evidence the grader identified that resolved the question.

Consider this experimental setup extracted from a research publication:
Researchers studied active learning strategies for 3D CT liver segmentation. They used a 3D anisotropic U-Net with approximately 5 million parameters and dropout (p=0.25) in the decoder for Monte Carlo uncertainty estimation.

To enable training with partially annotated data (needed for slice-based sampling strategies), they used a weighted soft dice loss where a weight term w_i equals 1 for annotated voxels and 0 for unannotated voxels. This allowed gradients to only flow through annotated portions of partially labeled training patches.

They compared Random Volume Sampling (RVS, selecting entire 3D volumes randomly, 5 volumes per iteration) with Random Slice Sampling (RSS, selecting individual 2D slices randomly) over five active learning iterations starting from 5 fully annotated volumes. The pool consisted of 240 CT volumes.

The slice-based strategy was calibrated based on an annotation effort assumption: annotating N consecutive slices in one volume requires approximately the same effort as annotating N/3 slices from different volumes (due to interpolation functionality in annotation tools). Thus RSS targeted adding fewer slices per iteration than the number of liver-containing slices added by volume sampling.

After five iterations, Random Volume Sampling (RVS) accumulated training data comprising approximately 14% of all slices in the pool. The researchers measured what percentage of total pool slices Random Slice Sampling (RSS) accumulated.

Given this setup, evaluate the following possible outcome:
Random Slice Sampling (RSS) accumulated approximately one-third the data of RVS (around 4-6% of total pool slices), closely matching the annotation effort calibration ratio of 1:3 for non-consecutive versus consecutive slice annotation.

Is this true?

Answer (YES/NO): YES